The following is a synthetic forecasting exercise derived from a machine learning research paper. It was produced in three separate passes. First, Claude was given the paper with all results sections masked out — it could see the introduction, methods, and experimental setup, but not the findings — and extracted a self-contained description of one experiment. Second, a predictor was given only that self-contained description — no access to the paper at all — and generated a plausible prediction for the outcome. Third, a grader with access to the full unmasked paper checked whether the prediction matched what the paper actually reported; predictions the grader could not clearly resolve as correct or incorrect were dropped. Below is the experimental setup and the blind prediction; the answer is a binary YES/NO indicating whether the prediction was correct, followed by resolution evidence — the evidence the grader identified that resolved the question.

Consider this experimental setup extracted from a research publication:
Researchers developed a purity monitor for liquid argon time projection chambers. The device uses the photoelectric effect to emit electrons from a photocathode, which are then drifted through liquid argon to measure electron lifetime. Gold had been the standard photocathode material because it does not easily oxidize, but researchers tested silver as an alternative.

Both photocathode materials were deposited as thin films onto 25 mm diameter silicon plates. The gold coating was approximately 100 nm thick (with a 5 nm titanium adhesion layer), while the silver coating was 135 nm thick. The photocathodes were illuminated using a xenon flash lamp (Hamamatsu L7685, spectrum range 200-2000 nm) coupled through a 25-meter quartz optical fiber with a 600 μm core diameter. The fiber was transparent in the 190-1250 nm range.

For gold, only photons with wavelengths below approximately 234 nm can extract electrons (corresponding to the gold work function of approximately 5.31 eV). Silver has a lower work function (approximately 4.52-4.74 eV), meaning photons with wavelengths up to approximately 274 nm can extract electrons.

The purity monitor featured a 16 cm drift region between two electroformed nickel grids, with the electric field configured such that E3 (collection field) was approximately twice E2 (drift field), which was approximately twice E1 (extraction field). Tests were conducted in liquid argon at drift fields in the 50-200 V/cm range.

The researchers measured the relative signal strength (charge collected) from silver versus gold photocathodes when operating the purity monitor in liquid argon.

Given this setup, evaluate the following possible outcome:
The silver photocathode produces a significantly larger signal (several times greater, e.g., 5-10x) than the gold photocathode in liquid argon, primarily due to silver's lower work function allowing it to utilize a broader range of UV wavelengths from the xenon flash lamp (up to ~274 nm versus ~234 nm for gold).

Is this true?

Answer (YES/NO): NO